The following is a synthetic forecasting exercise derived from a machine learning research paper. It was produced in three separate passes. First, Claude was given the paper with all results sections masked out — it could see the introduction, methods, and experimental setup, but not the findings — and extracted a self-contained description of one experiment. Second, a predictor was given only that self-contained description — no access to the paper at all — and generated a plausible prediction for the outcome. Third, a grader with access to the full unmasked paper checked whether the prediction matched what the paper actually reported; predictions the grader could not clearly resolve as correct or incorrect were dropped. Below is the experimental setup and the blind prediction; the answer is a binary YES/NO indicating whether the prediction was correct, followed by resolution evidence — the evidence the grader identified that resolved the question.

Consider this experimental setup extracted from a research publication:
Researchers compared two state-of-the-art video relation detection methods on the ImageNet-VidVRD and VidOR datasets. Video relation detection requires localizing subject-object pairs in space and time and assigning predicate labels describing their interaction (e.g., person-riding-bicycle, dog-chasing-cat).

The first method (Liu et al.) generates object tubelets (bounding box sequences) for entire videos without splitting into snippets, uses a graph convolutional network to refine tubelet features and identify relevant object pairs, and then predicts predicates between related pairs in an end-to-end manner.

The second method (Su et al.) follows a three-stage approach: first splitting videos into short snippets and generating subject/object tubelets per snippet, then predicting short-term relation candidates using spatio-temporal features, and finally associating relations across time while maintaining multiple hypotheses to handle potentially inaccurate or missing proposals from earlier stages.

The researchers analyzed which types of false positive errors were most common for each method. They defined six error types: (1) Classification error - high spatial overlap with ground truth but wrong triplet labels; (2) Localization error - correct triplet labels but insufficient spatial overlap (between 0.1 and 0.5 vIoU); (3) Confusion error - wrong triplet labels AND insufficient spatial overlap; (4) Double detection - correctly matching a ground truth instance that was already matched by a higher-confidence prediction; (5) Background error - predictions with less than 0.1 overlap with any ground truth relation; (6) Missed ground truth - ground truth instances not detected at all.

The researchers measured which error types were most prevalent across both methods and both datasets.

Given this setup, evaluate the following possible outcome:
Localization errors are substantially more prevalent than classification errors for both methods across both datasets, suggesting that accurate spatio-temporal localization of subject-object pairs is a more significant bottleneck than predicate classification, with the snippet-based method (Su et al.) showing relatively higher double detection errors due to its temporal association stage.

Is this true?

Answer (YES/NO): NO